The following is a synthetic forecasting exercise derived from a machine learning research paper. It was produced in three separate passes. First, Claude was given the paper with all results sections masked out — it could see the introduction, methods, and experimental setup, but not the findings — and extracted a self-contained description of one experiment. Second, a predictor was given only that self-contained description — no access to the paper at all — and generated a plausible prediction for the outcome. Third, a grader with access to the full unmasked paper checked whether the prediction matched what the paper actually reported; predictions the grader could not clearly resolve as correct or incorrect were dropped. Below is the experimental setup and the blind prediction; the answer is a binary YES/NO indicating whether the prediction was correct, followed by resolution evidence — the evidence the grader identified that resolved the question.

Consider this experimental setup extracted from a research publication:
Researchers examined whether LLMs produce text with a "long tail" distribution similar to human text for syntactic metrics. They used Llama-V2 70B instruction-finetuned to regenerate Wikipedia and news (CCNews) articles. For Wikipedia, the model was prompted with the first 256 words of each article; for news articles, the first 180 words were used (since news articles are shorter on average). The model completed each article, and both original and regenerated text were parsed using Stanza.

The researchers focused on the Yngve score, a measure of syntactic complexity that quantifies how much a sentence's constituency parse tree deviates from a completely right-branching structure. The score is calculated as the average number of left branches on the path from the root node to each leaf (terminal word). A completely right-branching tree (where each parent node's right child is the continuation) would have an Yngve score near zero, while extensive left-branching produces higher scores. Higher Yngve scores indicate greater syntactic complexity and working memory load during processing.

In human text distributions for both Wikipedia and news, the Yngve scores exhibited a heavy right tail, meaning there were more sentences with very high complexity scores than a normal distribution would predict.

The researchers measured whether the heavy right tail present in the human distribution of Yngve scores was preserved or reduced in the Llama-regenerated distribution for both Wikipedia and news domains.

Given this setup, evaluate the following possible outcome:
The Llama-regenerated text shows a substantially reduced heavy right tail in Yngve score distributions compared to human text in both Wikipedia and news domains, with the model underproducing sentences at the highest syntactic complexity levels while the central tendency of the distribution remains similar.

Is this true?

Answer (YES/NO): NO